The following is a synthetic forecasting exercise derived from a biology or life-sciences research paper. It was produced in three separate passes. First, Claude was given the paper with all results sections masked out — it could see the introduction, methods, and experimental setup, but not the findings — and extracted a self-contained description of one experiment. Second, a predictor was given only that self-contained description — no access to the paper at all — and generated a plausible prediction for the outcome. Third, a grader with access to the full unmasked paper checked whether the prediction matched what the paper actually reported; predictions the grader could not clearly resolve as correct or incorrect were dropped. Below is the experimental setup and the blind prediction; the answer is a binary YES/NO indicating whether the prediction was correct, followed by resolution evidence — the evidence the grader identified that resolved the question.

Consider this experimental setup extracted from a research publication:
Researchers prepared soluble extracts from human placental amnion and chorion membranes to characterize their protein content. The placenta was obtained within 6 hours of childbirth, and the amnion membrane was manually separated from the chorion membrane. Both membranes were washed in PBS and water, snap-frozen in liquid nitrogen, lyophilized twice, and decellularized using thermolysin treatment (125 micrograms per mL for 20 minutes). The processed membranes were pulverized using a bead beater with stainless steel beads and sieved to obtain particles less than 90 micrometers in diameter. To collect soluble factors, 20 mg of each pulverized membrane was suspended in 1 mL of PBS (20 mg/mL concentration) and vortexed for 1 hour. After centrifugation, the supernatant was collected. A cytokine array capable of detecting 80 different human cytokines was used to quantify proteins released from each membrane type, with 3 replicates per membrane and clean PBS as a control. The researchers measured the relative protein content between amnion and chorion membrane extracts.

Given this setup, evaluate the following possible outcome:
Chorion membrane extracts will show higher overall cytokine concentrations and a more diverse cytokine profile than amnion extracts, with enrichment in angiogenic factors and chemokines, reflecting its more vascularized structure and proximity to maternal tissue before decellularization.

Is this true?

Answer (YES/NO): NO